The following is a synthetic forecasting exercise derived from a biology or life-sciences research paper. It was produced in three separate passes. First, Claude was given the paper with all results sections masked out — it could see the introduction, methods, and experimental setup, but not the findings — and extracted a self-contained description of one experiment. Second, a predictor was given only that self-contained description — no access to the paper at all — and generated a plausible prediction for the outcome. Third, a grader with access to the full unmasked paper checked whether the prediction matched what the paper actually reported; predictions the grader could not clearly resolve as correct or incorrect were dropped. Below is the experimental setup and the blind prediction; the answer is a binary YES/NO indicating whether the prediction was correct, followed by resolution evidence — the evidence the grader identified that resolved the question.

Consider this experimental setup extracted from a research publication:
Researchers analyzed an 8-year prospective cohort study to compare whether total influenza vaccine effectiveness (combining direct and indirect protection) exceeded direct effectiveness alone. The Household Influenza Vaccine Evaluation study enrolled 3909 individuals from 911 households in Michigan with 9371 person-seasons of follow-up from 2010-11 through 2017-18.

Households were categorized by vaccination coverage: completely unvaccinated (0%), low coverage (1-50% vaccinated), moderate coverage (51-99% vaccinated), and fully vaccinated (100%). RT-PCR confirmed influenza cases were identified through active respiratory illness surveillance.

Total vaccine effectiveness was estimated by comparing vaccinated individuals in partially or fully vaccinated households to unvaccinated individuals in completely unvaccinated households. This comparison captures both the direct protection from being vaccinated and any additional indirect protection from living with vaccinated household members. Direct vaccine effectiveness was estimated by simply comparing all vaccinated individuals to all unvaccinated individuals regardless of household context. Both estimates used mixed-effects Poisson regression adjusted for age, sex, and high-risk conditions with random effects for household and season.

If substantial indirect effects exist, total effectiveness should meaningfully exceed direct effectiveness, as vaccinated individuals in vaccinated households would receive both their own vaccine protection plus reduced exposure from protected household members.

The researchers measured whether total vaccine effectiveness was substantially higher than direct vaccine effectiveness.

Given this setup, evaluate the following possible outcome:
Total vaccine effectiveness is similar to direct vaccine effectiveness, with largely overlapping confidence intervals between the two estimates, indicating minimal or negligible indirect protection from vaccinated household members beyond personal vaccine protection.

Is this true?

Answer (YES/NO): NO